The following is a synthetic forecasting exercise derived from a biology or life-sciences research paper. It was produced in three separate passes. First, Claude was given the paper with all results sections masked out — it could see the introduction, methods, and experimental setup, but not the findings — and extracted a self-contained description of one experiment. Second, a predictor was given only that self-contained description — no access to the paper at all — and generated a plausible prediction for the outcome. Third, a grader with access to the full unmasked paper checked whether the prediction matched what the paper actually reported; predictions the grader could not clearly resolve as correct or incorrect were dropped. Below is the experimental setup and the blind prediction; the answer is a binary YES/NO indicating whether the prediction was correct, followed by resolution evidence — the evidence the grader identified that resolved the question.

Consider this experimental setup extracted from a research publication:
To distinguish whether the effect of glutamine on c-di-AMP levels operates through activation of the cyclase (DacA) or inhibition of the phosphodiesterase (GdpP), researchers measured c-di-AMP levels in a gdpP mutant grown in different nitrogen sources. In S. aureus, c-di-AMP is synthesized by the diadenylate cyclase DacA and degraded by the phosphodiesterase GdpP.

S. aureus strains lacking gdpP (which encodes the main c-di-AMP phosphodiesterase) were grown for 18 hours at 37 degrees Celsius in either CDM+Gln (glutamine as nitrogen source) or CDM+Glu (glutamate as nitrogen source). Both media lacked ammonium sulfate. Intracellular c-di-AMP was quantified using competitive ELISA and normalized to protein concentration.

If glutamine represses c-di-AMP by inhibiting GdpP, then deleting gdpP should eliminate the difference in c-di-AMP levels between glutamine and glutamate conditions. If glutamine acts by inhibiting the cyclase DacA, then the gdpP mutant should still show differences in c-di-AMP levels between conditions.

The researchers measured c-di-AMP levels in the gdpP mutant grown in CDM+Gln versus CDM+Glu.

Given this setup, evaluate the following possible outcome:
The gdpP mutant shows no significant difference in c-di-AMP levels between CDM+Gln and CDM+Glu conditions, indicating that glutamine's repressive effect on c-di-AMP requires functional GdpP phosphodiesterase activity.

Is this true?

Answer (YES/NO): NO